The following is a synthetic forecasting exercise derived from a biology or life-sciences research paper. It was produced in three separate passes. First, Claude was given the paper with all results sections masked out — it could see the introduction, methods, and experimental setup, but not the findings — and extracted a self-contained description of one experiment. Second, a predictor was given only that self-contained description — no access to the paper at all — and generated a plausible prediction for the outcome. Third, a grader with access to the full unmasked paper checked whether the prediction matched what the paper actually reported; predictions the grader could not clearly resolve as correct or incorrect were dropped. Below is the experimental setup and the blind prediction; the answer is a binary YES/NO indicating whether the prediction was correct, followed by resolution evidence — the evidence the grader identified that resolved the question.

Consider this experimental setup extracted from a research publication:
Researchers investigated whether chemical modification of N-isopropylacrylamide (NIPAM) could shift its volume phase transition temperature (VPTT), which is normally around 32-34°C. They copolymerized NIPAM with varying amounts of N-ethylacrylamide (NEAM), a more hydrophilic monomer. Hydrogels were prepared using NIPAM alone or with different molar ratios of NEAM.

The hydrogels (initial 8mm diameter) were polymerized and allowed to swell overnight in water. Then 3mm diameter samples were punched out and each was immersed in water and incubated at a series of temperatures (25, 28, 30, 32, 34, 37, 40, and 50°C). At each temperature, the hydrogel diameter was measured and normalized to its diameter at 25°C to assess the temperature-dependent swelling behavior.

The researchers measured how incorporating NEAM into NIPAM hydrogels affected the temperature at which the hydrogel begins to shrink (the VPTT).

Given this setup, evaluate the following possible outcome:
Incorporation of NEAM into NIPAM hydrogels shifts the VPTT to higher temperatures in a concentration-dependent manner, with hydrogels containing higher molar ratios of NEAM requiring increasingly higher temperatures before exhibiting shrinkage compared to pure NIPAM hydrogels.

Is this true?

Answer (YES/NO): YES